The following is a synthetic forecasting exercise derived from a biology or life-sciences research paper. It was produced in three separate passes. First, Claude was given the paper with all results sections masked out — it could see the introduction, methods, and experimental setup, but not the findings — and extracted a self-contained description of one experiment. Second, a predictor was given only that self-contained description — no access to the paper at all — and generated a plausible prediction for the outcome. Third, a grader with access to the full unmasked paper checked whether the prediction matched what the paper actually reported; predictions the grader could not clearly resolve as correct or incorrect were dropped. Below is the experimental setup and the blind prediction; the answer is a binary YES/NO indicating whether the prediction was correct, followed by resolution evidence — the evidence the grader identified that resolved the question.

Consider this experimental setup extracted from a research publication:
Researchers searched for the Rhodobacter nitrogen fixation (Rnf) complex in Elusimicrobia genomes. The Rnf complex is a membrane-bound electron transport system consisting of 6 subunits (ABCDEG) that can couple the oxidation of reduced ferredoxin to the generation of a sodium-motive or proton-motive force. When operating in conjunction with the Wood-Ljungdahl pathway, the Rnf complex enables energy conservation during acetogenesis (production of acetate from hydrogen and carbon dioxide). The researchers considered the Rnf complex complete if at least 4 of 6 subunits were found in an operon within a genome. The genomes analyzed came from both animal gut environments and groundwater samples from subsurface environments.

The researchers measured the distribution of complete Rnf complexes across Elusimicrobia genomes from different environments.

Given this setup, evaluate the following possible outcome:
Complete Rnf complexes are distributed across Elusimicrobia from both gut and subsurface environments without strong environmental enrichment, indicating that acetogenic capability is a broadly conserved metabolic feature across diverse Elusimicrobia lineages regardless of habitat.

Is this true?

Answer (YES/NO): NO